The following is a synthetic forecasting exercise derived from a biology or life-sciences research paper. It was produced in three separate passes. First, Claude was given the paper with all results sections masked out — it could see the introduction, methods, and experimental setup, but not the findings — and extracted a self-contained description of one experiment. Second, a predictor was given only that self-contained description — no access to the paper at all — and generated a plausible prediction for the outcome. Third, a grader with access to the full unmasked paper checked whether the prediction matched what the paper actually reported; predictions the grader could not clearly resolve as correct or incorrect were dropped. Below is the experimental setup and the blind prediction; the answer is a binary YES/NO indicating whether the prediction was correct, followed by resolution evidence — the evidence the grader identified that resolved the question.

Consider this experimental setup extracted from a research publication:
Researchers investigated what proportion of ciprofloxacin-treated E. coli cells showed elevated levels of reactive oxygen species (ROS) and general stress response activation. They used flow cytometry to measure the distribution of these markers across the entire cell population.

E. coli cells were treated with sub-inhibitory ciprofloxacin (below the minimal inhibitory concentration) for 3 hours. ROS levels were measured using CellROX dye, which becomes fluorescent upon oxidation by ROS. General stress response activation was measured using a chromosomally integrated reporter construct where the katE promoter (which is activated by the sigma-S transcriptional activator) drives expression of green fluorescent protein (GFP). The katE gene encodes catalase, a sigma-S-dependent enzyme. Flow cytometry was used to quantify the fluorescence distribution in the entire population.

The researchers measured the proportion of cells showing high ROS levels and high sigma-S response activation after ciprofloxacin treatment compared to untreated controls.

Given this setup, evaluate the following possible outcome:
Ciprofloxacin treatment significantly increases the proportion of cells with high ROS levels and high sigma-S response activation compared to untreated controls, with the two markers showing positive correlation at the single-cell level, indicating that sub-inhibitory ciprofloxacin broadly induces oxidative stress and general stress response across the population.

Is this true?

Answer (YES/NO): NO